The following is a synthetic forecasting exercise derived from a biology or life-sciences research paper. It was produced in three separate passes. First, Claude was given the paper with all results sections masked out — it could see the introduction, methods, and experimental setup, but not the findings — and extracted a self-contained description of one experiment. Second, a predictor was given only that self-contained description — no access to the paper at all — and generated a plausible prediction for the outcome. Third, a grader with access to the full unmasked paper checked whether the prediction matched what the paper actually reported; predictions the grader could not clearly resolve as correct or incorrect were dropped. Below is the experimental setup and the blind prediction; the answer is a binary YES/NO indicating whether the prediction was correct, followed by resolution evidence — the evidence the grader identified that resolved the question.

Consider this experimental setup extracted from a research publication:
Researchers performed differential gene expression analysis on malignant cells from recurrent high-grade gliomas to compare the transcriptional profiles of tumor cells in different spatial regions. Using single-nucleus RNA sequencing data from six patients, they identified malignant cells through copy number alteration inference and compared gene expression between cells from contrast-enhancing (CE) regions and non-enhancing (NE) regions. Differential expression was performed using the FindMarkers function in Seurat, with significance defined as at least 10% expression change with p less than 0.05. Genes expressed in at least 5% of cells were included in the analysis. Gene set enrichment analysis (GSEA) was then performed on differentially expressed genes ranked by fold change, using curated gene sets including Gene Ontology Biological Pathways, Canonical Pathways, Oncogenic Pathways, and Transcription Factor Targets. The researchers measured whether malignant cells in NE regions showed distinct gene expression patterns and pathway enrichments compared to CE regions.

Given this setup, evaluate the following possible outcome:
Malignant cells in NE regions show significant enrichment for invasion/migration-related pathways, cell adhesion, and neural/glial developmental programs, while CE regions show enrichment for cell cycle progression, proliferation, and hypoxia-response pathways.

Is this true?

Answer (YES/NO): NO